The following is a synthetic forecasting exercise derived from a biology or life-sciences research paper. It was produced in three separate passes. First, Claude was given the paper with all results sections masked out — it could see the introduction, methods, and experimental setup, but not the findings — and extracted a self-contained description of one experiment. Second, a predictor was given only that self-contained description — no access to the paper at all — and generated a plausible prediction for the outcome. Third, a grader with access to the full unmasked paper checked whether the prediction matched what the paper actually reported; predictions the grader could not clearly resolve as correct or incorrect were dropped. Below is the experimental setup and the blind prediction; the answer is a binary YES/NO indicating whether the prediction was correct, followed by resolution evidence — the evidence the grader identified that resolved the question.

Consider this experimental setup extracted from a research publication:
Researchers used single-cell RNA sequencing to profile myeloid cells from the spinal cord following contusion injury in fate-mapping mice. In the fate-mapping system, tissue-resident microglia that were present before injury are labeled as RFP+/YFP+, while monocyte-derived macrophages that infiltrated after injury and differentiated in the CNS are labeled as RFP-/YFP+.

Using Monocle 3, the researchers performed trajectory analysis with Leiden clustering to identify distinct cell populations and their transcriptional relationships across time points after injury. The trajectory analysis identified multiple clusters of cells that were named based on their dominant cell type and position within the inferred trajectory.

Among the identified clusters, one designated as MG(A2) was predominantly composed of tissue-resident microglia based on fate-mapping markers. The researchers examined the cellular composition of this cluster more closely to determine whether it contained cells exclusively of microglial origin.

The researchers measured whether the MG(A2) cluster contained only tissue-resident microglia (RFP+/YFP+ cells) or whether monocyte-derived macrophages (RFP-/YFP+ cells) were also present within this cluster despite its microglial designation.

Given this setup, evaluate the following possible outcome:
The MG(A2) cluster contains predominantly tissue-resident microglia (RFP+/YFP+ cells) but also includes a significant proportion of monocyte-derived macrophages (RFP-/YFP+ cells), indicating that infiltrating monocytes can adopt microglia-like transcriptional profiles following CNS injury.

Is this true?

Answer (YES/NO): NO